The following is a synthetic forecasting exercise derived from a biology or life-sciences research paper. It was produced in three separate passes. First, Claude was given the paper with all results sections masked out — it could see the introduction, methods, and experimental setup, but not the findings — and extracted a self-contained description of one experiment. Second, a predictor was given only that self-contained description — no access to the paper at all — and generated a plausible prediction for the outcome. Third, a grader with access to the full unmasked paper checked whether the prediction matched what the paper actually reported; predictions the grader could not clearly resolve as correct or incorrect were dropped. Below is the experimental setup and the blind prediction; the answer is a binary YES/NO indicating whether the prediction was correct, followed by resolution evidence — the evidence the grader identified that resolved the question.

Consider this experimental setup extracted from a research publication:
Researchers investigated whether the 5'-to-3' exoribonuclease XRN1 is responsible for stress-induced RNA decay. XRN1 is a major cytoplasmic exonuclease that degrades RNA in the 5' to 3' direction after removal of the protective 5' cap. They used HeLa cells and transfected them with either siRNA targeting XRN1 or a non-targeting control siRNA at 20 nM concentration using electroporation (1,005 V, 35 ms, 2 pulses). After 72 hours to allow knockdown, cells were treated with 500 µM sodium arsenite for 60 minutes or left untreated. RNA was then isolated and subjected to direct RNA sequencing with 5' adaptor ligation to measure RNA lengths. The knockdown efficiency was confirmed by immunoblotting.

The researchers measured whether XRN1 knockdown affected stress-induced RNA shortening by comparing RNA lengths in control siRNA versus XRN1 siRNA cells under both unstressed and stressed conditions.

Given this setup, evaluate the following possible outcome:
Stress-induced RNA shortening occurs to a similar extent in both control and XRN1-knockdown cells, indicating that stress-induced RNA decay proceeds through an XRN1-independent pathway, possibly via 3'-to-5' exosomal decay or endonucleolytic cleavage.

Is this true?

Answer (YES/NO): NO